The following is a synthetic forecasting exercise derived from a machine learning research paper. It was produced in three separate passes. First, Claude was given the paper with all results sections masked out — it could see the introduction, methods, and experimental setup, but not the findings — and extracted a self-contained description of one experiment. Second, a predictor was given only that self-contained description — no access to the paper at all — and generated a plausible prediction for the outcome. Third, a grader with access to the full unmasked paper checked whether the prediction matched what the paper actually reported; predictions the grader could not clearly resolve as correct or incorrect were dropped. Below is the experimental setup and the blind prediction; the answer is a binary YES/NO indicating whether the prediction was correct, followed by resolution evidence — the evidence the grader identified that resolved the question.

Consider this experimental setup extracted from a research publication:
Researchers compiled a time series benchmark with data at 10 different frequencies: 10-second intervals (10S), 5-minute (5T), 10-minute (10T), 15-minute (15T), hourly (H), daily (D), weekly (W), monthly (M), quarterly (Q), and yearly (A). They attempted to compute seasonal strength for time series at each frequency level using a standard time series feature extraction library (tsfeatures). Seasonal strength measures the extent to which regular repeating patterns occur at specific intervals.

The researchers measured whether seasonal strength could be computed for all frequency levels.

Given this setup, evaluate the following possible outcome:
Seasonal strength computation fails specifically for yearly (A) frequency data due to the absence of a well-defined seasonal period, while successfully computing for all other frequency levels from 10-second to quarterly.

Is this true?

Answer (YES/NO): NO